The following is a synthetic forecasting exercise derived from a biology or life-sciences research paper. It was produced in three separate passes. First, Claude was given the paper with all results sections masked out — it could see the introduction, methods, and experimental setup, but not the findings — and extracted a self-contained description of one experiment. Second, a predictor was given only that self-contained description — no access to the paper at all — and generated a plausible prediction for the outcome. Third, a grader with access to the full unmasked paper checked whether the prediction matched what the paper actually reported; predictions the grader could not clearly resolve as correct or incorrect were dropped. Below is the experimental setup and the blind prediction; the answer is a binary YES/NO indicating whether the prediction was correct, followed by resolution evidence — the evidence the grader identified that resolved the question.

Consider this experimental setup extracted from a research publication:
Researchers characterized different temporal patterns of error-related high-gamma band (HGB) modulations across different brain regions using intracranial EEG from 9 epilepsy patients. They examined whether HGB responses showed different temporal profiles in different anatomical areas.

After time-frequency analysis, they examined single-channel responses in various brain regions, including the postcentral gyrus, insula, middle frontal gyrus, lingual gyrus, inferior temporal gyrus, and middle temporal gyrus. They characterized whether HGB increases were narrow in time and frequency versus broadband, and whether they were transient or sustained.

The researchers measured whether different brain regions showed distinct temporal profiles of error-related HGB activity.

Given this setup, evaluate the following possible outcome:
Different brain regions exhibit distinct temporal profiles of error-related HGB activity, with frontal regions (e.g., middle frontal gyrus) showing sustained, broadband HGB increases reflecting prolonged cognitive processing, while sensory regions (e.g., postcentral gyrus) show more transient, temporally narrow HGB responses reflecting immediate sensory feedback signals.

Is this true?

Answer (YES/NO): NO